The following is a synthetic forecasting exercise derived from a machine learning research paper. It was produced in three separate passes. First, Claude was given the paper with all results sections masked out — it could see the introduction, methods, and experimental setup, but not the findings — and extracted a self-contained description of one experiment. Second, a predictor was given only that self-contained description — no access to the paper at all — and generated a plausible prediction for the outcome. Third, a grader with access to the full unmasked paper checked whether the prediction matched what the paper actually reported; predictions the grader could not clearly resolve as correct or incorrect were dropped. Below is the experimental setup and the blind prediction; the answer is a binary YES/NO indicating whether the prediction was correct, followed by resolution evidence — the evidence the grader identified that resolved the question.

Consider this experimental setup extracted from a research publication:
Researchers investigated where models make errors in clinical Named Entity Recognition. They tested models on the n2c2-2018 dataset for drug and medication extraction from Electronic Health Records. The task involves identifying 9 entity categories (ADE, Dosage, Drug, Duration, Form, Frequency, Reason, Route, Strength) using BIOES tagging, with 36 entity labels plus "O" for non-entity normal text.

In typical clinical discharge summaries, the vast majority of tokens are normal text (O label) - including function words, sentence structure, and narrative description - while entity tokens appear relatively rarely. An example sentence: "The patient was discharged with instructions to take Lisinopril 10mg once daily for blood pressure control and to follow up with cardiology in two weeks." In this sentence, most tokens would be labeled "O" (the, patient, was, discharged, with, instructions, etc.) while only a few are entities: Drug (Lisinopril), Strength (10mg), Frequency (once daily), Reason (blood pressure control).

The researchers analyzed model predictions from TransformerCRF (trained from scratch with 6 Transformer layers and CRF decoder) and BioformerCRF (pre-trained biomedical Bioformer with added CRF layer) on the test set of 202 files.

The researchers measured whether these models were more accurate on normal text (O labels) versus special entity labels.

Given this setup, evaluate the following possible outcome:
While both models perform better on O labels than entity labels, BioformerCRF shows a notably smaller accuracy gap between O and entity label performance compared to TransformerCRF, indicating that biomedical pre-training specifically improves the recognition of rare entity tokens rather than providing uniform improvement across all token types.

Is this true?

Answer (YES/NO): NO